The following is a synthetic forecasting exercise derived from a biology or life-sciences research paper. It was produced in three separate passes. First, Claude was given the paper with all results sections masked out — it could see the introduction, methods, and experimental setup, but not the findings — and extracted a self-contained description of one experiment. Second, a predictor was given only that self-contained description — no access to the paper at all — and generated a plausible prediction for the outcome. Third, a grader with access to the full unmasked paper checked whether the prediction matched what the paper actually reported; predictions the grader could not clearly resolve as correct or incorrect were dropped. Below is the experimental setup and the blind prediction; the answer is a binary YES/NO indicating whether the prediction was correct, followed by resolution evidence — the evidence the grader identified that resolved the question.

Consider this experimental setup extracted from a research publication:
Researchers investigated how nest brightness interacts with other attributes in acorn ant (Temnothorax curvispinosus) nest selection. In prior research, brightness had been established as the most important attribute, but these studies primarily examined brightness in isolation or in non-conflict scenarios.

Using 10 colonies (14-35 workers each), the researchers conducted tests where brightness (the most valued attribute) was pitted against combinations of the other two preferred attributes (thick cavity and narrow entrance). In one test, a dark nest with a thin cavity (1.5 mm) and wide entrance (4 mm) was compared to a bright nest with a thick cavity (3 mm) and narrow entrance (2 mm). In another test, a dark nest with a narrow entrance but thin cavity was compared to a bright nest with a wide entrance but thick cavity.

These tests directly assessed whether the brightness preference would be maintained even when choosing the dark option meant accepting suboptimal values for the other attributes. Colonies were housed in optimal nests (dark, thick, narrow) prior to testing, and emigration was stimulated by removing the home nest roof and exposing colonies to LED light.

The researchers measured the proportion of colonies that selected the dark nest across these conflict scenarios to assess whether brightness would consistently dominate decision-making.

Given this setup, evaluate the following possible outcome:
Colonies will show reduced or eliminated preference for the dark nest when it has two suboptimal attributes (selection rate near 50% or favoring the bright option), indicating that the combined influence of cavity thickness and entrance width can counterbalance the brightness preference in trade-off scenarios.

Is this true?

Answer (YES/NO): NO